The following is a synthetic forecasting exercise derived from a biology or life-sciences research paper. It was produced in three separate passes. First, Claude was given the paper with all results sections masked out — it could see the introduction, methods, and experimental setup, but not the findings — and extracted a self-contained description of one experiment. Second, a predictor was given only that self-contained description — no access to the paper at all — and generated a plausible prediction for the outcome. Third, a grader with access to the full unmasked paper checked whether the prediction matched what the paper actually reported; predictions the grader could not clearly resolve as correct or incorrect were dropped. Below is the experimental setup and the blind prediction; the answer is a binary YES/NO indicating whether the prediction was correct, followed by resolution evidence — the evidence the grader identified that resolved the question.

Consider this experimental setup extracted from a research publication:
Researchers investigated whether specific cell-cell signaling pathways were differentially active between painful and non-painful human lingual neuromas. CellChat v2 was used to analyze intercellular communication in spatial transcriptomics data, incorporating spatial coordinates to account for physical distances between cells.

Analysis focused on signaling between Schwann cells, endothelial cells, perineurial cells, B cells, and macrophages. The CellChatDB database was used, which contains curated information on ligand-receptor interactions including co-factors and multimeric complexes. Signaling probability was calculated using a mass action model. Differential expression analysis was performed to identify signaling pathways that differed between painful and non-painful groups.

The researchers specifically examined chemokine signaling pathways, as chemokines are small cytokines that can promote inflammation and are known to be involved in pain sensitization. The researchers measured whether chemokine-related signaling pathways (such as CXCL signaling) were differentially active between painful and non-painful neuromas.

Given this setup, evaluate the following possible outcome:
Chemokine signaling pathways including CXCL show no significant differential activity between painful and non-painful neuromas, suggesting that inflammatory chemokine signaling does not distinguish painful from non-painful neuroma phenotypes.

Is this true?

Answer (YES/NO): NO